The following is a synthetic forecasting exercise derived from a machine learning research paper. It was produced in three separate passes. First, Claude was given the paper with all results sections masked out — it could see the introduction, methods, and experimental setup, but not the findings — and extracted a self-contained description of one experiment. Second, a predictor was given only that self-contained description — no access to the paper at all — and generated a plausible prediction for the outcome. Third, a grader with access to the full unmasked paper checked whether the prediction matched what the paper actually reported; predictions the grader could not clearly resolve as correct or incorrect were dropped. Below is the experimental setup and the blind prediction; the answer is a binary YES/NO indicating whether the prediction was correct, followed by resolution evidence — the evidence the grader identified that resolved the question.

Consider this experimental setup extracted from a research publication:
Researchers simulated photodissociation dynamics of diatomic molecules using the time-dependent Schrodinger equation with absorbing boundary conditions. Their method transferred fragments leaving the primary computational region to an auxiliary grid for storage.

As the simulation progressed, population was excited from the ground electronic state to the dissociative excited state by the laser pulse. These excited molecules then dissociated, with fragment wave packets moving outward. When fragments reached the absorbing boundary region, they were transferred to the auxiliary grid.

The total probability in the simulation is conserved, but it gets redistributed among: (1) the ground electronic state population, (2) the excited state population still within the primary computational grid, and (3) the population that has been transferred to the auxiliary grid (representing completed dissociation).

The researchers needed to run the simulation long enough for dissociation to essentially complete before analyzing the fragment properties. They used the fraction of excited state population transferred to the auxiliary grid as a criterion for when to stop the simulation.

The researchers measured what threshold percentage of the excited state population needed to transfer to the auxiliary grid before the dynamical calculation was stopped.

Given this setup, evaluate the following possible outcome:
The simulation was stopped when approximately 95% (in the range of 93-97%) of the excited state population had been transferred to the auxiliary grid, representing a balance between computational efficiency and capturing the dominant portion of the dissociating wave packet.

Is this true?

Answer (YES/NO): NO